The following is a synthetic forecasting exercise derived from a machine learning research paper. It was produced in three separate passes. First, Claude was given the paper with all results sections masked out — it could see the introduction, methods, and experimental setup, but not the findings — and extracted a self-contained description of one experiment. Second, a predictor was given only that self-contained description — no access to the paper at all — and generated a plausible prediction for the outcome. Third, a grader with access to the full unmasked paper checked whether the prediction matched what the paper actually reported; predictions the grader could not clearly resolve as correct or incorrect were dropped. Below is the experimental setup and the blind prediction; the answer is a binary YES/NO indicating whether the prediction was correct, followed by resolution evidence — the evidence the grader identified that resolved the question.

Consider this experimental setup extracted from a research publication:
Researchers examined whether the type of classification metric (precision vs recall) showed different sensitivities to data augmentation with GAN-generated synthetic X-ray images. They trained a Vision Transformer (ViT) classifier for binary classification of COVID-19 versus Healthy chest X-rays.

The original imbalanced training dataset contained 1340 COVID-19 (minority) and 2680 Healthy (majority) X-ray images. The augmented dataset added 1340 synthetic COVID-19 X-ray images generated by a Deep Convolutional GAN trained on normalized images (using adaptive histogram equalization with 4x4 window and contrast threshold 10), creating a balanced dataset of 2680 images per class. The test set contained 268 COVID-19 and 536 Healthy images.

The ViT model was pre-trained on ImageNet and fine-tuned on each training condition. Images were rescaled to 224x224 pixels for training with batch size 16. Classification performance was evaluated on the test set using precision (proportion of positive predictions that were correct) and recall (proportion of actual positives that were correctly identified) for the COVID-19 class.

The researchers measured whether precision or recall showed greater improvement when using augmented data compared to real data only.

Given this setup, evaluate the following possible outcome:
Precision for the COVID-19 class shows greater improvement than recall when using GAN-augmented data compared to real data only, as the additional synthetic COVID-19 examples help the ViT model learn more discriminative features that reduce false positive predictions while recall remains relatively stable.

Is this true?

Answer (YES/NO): NO